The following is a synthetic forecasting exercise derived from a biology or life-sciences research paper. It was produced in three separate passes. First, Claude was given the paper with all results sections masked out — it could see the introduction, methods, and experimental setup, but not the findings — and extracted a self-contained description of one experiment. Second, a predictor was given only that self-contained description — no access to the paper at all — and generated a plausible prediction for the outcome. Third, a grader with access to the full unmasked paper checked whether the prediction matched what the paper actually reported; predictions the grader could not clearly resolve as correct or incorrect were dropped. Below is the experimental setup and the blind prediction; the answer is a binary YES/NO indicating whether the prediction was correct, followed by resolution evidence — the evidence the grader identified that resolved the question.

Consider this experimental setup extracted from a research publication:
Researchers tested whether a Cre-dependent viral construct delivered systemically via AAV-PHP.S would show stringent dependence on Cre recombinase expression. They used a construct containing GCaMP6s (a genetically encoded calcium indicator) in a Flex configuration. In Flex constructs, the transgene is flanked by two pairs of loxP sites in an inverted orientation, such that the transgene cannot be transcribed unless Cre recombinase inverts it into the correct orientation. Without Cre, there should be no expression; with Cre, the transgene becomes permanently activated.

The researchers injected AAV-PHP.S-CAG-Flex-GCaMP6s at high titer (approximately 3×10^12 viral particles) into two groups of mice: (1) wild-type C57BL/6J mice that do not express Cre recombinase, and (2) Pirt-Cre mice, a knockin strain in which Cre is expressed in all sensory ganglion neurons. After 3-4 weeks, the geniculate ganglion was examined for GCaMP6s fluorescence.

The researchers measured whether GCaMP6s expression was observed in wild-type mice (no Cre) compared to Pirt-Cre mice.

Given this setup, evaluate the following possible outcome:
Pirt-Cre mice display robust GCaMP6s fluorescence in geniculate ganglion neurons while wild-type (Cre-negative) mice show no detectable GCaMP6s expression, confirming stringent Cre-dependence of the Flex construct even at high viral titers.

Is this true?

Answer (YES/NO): NO